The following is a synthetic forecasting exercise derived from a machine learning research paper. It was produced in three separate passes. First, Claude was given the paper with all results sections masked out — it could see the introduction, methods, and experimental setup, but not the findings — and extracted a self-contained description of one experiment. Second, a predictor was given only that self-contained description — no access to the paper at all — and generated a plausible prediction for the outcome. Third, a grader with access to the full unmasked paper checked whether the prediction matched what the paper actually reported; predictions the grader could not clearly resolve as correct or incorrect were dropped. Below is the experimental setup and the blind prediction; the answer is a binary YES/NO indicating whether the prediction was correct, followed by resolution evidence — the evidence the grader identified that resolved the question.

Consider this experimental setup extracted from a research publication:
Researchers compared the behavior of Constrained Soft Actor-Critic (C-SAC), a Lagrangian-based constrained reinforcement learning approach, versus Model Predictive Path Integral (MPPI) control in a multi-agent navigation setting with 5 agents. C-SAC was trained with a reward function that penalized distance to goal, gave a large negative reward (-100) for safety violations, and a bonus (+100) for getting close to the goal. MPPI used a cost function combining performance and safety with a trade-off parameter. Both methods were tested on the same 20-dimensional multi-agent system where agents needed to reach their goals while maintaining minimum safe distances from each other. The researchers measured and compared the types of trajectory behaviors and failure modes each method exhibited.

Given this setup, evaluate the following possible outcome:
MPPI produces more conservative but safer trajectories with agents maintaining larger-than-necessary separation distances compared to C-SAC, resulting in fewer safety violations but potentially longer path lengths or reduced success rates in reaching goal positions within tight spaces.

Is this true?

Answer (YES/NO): YES